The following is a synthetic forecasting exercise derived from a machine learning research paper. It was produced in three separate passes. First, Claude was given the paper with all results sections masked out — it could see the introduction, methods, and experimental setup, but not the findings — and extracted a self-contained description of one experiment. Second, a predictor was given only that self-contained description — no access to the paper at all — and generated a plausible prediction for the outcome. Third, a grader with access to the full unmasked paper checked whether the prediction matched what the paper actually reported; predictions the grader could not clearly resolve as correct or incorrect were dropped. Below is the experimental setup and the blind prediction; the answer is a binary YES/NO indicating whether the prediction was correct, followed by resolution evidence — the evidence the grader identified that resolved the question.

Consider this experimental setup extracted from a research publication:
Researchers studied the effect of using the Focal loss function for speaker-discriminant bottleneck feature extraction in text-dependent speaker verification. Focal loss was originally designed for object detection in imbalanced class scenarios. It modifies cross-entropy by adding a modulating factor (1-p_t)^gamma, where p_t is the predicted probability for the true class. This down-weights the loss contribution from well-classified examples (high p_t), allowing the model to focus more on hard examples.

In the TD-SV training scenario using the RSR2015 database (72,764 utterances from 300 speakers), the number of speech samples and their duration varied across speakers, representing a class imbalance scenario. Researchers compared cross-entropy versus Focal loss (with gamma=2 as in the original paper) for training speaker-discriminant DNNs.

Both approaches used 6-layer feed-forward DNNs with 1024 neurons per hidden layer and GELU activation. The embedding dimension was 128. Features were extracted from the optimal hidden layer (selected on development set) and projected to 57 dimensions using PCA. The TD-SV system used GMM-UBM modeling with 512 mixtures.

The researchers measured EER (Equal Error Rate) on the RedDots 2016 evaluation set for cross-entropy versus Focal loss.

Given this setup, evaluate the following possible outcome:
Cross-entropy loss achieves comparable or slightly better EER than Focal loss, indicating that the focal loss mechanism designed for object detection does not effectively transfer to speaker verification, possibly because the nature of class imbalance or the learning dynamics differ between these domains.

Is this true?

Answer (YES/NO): YES